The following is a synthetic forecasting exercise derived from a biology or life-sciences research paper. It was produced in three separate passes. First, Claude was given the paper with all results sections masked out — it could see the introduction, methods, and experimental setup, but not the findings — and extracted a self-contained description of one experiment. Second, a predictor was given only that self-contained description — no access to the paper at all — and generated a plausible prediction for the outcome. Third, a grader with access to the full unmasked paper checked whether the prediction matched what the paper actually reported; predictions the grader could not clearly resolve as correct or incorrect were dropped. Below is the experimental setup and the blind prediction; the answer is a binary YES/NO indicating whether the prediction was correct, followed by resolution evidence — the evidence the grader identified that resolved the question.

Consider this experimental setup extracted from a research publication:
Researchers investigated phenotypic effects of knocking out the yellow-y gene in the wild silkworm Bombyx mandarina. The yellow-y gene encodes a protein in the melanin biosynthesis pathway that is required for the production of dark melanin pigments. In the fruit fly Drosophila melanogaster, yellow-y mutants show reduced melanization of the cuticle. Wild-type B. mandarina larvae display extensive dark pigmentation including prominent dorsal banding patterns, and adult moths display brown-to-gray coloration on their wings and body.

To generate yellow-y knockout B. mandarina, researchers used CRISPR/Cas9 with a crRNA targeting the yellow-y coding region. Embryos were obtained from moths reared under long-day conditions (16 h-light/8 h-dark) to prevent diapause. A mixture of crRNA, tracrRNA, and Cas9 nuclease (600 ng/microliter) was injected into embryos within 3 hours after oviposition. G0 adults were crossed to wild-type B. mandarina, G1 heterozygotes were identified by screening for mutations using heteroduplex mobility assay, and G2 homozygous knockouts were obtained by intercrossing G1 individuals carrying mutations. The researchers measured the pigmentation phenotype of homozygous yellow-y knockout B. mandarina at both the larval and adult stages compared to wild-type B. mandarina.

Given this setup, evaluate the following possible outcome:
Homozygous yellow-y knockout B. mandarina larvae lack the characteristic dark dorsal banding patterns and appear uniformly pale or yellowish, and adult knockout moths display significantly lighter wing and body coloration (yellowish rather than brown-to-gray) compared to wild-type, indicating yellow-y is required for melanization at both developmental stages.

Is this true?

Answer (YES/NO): NO